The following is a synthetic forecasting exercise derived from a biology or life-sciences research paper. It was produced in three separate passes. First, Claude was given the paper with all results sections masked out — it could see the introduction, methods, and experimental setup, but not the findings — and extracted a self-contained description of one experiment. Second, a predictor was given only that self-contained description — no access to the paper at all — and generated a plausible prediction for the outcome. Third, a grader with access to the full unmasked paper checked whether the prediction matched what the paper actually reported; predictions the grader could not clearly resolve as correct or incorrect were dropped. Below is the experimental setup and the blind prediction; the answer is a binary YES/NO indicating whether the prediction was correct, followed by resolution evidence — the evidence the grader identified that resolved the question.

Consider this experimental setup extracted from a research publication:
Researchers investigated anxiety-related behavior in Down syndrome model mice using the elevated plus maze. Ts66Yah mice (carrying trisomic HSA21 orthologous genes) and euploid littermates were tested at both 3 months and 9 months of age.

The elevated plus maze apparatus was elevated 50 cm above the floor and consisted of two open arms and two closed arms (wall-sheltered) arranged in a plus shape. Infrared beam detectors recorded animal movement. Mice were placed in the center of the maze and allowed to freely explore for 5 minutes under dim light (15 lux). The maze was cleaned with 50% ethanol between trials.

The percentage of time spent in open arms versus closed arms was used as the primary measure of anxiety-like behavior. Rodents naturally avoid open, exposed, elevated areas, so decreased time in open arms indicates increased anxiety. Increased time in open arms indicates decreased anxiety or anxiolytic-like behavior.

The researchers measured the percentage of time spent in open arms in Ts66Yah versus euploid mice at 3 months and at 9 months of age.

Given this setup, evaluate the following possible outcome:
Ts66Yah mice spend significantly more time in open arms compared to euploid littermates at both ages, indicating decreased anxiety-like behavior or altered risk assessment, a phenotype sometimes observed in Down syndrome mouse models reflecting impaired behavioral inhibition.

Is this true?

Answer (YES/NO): NO